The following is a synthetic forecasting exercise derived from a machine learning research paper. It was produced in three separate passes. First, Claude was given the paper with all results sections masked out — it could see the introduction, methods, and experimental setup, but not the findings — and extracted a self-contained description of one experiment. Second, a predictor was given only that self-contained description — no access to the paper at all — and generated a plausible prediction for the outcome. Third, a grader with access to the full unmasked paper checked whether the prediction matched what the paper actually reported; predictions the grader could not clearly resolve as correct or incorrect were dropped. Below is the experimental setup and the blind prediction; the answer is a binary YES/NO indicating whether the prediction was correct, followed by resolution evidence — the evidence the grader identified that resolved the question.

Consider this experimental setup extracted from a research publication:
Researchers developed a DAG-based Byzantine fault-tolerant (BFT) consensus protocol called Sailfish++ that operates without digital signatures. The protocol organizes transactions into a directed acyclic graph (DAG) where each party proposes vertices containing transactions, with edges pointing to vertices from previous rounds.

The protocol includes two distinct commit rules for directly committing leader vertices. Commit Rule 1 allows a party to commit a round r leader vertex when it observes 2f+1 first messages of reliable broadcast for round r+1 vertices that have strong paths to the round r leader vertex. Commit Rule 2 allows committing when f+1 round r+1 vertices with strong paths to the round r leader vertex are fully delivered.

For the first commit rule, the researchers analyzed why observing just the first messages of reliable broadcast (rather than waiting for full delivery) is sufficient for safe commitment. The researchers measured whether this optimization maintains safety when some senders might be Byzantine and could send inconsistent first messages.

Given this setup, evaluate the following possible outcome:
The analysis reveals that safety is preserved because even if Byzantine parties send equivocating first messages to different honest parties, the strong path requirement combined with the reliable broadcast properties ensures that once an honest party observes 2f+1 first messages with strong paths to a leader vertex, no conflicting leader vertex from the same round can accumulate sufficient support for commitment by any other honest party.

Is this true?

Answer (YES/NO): NO